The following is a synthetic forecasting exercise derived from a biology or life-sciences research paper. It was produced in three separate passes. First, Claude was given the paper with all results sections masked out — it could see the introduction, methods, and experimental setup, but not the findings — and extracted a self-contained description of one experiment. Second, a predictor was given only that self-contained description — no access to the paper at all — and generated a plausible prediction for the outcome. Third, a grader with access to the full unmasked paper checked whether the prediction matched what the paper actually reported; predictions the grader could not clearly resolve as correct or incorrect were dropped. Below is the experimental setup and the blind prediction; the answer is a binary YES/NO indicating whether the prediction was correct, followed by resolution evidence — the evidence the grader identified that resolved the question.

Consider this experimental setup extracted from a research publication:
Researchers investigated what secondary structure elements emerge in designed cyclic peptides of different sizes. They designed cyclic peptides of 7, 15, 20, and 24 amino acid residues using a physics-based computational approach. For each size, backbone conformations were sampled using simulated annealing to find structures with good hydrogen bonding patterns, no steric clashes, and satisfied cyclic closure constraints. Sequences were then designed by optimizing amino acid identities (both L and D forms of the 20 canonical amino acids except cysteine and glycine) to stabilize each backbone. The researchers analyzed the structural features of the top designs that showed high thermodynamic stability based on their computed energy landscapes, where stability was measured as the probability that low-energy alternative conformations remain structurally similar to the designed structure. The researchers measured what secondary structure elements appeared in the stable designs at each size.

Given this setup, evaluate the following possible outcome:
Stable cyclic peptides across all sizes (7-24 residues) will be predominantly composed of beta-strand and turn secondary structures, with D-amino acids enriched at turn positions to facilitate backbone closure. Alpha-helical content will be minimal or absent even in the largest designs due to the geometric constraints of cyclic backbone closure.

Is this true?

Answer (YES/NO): NO